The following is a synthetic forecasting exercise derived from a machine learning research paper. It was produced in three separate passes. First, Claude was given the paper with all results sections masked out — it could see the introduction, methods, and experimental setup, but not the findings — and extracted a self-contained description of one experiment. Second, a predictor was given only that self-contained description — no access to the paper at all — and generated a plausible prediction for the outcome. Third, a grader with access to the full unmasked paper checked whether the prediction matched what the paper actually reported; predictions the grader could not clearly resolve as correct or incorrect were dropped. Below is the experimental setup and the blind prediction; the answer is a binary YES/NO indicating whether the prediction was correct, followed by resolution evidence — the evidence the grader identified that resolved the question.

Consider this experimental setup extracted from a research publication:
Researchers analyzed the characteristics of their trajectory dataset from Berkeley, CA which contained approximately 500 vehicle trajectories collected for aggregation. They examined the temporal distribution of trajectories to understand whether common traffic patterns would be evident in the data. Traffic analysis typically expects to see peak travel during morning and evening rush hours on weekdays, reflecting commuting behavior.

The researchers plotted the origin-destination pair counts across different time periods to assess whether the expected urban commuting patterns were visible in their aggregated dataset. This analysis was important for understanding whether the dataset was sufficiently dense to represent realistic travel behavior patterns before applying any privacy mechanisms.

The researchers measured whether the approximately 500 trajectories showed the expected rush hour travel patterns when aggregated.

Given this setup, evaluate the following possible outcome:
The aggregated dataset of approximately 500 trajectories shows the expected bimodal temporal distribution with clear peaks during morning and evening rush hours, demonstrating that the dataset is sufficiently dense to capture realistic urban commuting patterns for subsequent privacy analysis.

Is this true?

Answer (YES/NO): NO